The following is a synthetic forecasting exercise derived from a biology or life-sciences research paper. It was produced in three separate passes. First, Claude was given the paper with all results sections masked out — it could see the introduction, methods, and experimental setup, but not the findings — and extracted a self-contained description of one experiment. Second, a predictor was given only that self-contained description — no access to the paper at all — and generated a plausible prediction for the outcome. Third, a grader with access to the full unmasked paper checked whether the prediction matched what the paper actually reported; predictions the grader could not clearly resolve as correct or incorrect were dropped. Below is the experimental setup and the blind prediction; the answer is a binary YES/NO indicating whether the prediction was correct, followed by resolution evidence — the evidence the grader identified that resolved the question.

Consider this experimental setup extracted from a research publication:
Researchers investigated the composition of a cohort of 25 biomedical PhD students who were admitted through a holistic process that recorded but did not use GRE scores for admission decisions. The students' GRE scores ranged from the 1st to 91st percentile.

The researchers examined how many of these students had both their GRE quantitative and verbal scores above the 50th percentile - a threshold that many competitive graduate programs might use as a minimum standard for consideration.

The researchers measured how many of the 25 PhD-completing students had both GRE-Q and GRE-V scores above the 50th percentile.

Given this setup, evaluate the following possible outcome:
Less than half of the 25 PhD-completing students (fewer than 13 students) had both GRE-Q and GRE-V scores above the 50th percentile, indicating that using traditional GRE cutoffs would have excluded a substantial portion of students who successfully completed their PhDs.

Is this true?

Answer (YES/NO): YES